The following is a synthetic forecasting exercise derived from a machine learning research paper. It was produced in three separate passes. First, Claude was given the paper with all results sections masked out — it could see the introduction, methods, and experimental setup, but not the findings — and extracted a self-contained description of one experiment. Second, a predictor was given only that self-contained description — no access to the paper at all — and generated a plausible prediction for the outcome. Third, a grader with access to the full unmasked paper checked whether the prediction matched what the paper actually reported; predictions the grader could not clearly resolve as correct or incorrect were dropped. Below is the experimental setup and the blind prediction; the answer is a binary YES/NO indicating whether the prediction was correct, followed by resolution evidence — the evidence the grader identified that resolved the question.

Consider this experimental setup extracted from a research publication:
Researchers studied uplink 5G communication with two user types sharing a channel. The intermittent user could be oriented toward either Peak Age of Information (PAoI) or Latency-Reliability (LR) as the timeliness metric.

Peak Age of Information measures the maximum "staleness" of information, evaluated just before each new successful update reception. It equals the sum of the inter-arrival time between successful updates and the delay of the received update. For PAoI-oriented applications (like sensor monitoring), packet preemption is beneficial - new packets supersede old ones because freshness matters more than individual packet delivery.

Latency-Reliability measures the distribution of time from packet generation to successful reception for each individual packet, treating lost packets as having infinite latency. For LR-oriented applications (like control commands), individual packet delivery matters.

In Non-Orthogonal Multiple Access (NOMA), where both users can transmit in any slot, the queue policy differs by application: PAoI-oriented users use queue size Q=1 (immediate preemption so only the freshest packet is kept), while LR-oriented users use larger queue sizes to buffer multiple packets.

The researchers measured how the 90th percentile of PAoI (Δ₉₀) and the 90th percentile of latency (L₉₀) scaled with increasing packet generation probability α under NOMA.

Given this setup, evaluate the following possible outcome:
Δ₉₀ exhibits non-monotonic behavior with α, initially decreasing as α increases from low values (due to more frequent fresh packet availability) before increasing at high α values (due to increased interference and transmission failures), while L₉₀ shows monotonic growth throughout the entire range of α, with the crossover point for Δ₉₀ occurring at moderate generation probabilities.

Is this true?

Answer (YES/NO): NO